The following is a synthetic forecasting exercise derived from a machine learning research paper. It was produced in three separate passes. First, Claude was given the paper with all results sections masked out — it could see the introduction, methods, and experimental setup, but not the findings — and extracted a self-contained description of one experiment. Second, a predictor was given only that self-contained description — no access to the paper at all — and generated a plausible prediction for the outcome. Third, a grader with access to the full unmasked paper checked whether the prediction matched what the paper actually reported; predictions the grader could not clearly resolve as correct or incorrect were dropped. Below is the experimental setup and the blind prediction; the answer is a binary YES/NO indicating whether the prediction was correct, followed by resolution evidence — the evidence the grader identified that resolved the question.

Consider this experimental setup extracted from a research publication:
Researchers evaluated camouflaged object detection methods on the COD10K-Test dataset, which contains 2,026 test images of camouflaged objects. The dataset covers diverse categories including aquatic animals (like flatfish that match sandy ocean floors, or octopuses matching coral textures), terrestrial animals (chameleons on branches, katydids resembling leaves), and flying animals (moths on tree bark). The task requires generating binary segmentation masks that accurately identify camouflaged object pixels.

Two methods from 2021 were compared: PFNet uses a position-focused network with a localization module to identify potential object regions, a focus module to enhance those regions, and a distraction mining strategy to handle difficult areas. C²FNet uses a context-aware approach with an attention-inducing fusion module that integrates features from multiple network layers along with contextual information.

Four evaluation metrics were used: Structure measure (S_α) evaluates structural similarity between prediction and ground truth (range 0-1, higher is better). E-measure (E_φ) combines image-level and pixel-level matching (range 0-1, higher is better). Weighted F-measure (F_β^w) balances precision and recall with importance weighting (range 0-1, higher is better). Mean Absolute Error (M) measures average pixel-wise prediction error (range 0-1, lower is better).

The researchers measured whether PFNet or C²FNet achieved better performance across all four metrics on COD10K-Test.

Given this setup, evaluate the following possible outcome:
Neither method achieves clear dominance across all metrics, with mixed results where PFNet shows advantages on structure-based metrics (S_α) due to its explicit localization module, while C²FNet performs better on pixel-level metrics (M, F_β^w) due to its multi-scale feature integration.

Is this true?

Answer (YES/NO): NO